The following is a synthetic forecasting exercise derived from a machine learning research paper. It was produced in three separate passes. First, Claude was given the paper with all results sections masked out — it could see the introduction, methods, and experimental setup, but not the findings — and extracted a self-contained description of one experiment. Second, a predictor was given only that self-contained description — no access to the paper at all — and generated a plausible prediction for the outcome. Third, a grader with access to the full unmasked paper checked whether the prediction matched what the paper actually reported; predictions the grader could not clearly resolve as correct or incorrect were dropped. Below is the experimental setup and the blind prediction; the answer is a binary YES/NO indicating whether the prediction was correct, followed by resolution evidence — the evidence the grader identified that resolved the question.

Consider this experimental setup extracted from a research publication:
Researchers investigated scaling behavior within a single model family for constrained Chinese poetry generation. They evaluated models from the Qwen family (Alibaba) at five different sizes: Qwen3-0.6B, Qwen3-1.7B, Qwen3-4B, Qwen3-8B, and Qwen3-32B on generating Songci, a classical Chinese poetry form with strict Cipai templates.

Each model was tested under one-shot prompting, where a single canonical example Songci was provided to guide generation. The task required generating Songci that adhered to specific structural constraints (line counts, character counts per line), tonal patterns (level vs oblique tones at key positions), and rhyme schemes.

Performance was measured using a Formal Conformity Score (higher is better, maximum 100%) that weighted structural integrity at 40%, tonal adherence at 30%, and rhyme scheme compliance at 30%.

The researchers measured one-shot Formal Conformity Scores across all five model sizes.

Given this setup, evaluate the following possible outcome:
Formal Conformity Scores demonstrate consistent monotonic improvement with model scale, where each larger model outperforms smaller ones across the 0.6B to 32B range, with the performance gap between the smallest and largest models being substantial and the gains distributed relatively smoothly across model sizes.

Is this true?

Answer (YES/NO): NO